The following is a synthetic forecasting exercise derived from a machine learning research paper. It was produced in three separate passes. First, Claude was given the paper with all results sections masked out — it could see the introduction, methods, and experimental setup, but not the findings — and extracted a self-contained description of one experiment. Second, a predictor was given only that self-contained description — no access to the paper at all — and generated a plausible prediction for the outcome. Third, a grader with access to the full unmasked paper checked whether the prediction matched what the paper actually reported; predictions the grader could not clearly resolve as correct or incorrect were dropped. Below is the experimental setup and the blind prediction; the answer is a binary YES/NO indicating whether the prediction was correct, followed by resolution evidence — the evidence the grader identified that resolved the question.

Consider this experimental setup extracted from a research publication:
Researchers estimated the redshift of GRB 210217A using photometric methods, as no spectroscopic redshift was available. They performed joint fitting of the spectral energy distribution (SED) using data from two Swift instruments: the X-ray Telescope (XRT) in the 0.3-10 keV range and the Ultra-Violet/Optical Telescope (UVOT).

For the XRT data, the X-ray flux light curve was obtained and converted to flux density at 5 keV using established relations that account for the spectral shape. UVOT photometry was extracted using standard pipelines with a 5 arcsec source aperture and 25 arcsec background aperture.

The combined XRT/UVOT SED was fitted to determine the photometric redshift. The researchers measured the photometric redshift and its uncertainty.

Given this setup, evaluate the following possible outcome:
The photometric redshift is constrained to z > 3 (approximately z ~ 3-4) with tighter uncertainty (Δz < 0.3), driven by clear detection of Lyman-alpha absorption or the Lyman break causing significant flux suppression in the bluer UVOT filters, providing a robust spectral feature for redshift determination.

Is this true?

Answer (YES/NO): NO